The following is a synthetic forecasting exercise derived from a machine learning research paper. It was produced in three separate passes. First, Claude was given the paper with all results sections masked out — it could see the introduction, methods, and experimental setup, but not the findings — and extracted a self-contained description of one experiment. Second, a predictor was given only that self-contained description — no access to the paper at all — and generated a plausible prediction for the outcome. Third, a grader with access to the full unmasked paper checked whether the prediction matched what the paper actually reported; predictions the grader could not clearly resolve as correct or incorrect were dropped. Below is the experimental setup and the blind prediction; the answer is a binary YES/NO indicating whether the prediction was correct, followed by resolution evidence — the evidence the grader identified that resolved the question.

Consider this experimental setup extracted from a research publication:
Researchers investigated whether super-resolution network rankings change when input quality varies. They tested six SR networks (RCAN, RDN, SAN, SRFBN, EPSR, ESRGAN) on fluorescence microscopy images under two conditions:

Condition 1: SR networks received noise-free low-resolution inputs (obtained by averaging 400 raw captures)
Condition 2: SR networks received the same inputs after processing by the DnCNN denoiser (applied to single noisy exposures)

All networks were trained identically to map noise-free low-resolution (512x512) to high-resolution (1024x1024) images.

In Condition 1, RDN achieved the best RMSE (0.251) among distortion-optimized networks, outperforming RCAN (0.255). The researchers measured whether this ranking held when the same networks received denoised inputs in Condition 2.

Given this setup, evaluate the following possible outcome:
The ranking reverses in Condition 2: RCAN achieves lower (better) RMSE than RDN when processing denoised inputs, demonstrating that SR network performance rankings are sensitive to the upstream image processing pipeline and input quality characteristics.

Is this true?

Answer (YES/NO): YES